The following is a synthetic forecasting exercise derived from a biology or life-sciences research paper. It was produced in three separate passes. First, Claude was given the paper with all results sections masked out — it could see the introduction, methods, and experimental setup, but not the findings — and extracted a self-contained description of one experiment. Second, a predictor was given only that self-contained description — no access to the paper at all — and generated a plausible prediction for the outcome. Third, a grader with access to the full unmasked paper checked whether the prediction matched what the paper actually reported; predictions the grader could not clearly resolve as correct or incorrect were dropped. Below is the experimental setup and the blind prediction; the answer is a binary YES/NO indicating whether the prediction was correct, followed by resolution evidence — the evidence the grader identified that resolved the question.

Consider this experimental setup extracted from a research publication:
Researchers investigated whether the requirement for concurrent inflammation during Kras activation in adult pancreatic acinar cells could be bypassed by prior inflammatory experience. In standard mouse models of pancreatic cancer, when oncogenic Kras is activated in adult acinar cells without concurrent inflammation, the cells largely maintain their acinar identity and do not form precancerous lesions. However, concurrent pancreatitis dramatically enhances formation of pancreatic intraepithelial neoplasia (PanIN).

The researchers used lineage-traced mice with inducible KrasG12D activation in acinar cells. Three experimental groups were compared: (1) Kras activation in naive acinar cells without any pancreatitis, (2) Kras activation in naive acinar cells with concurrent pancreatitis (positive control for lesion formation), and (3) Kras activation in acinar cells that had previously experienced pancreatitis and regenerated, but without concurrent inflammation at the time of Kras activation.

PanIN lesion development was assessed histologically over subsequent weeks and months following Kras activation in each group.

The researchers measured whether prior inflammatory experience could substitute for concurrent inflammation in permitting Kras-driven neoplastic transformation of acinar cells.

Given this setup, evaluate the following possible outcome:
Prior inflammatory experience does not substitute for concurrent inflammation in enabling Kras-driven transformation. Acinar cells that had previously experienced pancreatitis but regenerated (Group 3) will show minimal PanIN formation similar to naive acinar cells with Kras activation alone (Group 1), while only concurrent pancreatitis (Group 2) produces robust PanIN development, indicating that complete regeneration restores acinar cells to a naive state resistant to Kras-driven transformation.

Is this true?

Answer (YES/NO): NO